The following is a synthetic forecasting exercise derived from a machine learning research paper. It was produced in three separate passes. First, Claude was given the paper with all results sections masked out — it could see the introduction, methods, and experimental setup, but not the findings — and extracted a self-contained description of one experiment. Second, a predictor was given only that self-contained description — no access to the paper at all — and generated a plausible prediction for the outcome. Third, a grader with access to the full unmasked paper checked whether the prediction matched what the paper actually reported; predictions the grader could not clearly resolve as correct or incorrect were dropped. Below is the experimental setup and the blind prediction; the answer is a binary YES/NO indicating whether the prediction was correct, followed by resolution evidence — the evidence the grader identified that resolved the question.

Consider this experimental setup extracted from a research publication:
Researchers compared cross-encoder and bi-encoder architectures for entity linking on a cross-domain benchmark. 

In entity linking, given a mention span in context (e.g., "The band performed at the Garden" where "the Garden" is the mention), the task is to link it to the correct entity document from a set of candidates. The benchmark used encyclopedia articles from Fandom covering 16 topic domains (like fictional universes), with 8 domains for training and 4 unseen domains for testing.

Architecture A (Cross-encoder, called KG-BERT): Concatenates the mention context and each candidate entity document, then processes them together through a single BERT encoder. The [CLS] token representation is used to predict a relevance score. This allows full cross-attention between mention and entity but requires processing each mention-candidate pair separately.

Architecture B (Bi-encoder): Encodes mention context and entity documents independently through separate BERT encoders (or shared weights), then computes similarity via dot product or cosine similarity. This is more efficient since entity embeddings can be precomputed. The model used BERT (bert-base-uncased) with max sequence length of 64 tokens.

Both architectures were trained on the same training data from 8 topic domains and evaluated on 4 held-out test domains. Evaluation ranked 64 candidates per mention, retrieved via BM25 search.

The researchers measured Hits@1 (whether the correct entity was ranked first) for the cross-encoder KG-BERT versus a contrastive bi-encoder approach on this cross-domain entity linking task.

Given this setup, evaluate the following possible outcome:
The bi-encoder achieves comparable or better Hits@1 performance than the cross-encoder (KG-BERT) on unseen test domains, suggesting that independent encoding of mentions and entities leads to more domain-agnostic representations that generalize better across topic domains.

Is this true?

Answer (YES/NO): YES